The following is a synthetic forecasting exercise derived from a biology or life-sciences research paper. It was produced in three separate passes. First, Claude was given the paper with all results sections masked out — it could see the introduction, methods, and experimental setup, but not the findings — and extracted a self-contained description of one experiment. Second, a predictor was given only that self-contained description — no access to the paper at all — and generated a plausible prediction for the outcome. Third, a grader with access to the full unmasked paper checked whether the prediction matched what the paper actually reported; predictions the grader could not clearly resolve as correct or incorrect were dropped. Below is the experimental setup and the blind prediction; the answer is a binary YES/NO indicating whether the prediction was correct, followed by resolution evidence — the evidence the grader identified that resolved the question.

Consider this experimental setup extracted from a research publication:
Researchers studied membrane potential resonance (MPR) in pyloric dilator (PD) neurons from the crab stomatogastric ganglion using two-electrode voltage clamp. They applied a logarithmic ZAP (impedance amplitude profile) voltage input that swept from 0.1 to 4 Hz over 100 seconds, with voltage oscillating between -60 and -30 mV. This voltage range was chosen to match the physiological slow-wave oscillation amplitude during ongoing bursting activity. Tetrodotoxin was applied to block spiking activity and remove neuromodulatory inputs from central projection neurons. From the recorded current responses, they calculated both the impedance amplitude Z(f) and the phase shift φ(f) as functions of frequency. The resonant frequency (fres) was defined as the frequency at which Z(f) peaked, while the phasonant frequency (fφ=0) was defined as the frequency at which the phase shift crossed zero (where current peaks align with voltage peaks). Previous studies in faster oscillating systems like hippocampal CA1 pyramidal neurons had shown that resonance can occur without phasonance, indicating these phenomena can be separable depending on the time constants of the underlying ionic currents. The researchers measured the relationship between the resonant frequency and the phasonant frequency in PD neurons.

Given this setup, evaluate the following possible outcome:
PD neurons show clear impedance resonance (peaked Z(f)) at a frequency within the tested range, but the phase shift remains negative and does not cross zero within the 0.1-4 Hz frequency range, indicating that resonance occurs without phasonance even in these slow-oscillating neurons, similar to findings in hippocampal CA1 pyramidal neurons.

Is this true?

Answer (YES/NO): NO